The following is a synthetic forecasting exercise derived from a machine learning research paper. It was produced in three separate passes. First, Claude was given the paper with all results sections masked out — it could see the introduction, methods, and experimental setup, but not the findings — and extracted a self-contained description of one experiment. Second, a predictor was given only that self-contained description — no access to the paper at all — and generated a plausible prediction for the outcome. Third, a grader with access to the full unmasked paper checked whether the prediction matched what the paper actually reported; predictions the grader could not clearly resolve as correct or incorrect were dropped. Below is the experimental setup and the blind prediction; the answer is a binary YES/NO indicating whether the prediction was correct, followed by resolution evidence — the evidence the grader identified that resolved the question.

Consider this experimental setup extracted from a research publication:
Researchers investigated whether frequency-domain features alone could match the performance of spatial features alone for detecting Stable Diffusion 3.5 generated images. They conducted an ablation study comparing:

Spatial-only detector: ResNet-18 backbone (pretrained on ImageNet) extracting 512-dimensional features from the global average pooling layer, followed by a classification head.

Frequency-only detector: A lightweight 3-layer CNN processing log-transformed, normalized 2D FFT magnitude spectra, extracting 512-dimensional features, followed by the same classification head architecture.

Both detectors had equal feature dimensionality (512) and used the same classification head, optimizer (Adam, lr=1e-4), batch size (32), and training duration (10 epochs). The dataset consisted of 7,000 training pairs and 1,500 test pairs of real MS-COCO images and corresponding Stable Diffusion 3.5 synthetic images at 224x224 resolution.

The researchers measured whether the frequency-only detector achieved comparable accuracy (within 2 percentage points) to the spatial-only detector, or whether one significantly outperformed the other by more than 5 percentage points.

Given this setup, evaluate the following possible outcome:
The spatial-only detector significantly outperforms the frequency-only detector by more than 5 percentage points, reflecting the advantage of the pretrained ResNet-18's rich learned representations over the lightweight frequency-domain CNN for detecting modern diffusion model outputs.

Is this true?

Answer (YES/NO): NO